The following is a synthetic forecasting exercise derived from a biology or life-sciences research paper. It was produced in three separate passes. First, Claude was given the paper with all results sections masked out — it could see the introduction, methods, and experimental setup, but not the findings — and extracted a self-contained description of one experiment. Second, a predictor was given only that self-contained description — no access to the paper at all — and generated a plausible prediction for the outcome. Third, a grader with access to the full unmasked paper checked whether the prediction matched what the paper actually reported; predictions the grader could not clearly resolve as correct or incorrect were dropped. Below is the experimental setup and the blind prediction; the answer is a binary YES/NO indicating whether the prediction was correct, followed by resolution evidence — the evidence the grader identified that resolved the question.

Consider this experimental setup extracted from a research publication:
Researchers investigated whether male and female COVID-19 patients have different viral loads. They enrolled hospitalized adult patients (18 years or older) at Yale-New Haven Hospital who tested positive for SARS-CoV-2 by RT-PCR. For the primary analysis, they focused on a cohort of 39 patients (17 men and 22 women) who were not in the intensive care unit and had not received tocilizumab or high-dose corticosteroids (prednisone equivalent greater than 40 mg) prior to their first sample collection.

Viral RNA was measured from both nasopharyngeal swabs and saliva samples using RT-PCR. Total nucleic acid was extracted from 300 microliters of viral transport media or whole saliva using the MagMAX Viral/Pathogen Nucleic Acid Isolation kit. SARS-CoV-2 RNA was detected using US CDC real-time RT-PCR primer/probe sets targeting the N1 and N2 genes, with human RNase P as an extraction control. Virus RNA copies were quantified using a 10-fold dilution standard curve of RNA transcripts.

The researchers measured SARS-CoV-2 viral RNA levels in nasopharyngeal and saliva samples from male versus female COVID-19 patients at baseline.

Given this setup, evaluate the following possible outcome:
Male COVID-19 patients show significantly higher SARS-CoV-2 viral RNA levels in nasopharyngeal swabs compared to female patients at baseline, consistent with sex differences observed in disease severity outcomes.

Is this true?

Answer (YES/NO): NO